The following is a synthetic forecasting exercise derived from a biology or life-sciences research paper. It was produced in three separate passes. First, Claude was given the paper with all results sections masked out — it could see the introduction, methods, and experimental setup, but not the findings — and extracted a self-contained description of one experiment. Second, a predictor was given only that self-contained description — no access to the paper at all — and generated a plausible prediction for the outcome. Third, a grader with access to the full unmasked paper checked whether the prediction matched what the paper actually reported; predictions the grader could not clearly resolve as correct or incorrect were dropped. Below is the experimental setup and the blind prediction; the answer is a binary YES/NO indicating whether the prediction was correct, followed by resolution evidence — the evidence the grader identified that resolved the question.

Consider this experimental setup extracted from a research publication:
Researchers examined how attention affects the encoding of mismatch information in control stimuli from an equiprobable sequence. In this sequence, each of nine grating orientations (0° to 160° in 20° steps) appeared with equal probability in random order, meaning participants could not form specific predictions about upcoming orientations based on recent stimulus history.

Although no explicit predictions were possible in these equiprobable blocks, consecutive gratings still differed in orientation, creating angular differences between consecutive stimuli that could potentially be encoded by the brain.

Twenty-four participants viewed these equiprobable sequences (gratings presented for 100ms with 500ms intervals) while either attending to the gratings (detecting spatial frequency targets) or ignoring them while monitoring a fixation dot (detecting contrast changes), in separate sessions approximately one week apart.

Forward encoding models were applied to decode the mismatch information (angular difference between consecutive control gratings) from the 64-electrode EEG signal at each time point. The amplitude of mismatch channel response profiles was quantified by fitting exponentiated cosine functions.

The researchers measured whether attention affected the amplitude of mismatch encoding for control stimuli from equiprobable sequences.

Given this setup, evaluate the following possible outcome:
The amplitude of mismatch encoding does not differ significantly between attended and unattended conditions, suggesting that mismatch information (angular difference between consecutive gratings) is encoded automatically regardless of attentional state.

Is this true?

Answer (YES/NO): NO